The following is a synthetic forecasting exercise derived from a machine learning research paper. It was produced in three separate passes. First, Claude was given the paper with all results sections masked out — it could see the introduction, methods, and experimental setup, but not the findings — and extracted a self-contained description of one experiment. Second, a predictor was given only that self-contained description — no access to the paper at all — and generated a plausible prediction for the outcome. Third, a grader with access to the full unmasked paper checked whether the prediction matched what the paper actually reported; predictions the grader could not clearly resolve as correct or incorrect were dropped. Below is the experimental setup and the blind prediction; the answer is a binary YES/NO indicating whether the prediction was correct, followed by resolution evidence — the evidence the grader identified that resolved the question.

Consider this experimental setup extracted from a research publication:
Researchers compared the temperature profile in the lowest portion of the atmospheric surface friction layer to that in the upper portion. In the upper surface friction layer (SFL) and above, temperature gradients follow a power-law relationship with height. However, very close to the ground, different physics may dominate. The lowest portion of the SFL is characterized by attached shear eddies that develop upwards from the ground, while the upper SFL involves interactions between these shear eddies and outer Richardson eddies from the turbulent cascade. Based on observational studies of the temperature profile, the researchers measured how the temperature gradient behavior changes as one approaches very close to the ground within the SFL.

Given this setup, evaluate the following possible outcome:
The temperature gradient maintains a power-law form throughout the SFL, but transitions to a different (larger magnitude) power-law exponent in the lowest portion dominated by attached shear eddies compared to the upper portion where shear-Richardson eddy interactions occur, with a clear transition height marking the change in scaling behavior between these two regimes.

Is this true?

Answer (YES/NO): NO